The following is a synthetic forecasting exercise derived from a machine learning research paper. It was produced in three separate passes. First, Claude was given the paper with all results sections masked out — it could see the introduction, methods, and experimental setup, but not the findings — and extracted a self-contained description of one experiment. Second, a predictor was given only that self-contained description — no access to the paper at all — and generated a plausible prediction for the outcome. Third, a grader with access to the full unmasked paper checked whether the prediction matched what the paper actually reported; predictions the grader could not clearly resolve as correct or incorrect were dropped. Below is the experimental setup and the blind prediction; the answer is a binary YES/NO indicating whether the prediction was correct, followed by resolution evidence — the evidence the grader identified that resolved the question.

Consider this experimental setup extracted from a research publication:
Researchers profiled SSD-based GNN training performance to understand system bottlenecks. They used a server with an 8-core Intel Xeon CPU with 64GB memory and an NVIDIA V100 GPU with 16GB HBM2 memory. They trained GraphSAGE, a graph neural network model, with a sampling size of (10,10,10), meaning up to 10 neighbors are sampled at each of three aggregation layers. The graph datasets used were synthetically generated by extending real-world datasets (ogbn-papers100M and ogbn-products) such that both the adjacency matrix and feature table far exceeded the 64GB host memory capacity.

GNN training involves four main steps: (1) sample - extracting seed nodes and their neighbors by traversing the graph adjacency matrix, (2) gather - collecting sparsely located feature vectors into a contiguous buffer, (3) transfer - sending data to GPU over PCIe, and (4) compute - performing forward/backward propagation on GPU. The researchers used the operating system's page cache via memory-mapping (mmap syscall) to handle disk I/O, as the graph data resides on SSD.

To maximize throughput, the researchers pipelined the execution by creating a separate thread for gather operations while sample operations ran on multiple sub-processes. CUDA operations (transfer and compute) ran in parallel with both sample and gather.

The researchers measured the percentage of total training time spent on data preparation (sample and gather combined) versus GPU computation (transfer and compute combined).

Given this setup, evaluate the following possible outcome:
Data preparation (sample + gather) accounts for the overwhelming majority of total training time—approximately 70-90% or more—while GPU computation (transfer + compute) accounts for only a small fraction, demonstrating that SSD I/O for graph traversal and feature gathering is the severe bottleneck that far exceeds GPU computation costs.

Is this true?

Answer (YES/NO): YES